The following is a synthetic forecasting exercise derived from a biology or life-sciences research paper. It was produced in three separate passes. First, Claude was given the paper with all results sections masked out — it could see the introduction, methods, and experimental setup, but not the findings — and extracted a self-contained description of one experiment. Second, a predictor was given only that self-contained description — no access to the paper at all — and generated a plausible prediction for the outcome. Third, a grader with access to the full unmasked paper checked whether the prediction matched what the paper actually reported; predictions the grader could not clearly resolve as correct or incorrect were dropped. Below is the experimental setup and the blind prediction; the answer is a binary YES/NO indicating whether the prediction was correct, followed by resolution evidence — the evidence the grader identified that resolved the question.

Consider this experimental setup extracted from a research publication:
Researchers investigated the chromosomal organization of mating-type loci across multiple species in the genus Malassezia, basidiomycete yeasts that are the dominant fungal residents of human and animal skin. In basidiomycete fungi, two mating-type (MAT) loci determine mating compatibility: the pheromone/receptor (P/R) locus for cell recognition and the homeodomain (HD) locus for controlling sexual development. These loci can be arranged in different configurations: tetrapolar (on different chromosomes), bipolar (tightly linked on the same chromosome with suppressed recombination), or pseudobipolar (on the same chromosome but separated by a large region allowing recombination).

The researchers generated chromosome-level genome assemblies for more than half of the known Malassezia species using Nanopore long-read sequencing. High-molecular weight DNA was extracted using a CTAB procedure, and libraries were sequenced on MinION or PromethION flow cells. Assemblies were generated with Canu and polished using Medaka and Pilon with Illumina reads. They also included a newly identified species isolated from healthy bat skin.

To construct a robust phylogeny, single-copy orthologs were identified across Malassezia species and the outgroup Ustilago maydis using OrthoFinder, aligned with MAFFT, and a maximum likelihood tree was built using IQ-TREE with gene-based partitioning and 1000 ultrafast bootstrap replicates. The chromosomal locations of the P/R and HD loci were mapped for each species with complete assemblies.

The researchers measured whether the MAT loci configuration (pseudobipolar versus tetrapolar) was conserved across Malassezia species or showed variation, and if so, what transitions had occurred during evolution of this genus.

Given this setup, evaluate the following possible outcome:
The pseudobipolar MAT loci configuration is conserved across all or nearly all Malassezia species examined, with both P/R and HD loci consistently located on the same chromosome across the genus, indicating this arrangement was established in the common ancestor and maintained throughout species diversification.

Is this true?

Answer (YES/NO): NO